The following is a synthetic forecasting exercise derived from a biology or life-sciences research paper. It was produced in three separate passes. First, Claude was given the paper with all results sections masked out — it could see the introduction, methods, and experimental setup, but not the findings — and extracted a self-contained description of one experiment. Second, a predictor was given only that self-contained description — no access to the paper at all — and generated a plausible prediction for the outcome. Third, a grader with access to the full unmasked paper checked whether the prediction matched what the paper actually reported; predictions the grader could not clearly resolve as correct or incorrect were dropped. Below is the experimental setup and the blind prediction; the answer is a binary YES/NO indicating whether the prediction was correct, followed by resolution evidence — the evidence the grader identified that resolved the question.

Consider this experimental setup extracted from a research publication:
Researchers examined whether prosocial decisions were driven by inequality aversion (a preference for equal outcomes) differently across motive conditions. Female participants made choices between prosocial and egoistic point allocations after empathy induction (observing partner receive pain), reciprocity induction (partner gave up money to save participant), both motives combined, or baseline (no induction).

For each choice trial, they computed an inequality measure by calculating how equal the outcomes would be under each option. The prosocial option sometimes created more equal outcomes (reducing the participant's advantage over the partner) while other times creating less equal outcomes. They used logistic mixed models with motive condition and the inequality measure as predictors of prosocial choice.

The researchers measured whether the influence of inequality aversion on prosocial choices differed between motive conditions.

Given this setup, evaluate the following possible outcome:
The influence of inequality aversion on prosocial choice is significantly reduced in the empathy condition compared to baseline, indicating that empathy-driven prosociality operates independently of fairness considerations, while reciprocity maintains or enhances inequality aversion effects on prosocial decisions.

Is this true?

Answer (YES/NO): NO